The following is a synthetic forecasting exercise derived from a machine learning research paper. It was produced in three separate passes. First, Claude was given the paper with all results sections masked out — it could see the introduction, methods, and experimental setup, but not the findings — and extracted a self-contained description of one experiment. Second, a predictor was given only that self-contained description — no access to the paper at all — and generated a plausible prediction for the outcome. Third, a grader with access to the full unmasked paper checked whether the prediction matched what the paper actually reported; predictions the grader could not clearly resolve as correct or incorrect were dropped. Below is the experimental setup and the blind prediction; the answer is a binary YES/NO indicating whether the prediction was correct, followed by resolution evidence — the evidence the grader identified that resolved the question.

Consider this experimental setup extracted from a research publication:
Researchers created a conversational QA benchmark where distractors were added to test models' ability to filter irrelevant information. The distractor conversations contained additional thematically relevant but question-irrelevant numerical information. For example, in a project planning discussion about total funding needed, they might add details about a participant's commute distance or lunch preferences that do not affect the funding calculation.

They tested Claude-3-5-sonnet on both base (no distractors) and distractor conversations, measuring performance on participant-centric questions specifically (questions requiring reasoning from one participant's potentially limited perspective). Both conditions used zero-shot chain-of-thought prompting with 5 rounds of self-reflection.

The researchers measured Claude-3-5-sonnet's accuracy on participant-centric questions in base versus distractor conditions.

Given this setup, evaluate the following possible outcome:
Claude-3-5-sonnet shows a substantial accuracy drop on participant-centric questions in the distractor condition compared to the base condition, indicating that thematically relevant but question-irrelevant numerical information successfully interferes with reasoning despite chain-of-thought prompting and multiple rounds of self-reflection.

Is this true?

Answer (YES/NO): YES